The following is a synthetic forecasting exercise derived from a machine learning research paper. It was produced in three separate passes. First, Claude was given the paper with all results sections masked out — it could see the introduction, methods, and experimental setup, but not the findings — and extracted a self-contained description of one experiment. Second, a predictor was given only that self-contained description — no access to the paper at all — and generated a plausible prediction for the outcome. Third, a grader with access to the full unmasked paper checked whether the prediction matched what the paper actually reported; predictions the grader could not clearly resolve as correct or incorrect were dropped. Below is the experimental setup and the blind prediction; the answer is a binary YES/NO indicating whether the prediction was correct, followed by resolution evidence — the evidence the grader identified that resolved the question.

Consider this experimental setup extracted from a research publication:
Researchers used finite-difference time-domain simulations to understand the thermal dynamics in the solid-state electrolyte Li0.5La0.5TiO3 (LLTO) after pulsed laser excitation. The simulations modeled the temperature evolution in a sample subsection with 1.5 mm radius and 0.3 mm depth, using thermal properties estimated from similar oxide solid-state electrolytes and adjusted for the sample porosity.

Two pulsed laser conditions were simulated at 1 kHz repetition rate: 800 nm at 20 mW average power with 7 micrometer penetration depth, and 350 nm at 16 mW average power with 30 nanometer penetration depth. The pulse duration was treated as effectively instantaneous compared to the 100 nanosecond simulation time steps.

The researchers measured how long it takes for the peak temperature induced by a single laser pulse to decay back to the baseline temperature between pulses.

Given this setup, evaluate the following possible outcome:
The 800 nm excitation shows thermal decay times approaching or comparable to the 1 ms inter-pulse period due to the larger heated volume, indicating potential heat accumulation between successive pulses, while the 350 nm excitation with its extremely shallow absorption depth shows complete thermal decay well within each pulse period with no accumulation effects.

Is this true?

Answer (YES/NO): NO